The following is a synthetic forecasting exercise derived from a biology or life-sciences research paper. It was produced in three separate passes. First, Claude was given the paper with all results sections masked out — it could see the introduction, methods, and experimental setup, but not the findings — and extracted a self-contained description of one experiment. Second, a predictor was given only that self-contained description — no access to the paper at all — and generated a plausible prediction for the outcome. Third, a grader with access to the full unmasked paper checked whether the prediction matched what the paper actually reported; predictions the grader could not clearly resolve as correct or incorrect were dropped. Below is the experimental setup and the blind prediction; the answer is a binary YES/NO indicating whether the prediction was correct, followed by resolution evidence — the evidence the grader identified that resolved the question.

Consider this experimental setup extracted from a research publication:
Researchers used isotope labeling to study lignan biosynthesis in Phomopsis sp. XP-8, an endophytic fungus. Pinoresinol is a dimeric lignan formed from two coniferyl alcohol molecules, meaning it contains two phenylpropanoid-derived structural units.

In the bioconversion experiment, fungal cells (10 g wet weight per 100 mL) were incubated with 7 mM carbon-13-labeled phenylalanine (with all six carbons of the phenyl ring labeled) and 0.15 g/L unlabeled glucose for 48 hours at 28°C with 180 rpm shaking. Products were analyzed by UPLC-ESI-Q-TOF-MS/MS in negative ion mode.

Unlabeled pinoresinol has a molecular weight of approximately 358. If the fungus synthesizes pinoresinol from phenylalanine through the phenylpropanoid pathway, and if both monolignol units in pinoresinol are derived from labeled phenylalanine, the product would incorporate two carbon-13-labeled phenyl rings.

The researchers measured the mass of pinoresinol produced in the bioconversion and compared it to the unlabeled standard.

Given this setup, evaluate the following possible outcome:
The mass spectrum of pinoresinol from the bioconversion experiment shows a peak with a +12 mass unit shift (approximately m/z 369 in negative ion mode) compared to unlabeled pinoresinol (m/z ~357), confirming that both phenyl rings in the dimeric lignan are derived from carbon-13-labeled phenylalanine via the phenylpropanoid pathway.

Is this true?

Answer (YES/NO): YES